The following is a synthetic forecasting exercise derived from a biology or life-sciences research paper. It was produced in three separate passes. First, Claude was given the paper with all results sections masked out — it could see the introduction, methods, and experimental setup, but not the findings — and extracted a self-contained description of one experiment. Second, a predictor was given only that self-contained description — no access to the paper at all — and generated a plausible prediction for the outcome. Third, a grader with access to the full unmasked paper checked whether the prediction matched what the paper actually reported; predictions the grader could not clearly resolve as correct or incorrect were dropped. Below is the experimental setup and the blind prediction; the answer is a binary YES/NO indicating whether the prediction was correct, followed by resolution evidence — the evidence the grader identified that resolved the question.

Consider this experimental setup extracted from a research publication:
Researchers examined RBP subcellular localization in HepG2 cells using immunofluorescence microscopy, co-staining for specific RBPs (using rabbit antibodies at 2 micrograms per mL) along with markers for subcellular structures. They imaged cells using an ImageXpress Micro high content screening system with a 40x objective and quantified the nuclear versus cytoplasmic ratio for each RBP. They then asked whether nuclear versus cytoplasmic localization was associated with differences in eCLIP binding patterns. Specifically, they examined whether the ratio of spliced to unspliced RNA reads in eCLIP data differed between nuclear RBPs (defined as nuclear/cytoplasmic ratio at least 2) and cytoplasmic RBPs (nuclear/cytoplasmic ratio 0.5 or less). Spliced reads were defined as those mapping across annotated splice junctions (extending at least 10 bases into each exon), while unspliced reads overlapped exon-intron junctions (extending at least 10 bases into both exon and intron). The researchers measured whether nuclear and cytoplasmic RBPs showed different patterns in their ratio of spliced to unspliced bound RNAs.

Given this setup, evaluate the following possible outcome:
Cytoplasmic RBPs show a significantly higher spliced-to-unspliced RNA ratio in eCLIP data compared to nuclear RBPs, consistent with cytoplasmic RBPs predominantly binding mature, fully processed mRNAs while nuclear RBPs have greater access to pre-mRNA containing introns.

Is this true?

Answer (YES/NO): YES